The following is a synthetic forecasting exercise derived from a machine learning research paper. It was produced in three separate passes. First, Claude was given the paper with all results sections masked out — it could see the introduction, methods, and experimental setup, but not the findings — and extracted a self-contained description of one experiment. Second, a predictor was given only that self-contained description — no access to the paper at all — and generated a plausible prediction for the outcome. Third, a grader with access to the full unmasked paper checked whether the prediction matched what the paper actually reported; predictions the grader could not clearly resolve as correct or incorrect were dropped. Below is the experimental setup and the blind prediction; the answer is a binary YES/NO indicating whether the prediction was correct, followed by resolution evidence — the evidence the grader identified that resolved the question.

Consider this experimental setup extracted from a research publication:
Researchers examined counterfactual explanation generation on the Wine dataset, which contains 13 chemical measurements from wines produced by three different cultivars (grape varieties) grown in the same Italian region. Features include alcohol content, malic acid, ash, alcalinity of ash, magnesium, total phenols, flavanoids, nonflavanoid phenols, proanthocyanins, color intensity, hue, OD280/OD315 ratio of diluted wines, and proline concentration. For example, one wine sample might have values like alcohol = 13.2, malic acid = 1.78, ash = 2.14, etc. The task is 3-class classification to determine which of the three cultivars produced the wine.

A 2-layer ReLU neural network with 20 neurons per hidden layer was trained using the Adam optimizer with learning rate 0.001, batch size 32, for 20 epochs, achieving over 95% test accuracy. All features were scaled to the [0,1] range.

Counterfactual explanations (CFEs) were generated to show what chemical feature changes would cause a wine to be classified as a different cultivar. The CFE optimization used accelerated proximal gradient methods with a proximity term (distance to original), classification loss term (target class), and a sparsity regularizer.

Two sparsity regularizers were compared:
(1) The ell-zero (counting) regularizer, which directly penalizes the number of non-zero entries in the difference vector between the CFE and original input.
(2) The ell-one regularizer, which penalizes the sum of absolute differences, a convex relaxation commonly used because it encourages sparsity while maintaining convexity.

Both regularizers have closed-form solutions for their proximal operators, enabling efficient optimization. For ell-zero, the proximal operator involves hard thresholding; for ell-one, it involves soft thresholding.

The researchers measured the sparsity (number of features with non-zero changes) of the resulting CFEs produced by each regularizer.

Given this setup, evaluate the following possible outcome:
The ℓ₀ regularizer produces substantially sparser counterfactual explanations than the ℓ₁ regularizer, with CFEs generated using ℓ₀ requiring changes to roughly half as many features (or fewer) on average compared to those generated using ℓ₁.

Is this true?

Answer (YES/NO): YES